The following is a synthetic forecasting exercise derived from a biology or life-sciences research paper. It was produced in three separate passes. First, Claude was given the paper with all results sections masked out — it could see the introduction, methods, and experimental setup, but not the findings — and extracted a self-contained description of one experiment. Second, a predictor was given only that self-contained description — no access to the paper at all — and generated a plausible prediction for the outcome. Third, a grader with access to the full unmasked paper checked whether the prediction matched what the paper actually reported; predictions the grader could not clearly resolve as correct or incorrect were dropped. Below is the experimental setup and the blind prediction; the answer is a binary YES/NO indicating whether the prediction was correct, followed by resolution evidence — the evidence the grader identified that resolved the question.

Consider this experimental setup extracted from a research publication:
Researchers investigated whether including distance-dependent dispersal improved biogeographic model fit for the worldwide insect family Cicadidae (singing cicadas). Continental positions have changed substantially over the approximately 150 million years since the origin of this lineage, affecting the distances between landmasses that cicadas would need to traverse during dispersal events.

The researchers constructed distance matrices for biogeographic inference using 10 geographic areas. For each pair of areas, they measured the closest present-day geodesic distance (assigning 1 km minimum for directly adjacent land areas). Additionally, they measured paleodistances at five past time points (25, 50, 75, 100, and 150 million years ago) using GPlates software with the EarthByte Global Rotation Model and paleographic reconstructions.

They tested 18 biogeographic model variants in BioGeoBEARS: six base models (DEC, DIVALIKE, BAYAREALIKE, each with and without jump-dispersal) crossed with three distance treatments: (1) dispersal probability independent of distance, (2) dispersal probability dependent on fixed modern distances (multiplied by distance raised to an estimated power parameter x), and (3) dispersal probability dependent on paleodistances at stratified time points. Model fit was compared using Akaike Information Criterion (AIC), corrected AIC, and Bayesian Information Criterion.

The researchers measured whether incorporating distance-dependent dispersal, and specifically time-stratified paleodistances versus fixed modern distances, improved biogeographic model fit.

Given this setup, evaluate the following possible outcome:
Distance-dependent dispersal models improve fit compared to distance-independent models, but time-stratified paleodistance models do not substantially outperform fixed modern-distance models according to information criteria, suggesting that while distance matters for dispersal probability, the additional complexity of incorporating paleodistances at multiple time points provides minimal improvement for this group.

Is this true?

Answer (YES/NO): NO